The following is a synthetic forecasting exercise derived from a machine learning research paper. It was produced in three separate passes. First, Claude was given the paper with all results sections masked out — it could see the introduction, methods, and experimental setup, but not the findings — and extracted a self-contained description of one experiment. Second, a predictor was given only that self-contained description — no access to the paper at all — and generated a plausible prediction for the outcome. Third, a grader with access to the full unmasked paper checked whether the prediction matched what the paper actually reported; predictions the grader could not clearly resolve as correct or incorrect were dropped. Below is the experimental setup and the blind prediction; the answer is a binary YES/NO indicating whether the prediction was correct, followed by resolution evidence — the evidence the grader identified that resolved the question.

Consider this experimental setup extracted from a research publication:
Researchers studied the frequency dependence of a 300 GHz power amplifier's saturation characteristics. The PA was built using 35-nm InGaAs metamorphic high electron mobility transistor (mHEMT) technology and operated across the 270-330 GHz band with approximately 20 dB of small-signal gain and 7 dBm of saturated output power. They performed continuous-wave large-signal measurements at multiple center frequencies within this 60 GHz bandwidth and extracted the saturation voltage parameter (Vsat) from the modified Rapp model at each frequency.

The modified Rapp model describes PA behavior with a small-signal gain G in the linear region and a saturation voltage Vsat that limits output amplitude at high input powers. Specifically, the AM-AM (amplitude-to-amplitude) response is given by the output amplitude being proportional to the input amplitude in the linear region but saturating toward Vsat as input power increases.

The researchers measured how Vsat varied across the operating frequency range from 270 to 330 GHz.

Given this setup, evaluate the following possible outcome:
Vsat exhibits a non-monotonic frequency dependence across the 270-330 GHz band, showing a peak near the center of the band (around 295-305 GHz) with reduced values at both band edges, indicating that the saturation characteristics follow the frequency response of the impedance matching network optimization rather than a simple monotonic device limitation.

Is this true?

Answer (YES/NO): NO